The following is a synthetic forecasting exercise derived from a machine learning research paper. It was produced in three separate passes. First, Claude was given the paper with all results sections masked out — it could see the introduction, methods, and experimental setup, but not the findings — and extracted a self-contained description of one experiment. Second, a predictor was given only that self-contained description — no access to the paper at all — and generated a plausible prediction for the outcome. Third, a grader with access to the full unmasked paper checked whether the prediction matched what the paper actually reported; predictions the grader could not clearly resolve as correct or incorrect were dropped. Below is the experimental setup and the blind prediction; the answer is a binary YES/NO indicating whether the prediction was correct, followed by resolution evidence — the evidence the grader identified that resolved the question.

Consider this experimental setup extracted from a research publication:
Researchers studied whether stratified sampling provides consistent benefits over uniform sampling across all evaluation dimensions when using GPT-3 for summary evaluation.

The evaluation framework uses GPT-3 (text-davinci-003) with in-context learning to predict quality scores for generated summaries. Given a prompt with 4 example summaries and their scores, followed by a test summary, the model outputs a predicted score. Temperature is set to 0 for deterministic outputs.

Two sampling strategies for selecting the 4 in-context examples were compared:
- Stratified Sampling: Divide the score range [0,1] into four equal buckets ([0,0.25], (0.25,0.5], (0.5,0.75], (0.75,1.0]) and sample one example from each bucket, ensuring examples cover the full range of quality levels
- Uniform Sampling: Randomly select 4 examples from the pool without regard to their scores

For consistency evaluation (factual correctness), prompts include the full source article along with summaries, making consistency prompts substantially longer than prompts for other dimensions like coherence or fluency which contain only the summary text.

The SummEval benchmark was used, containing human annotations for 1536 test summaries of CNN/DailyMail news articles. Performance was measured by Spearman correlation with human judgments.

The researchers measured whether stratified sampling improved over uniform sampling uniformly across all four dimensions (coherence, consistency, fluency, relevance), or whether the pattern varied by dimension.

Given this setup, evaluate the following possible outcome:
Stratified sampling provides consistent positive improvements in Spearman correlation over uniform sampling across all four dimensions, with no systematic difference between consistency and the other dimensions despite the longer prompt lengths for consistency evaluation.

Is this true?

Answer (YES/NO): NO